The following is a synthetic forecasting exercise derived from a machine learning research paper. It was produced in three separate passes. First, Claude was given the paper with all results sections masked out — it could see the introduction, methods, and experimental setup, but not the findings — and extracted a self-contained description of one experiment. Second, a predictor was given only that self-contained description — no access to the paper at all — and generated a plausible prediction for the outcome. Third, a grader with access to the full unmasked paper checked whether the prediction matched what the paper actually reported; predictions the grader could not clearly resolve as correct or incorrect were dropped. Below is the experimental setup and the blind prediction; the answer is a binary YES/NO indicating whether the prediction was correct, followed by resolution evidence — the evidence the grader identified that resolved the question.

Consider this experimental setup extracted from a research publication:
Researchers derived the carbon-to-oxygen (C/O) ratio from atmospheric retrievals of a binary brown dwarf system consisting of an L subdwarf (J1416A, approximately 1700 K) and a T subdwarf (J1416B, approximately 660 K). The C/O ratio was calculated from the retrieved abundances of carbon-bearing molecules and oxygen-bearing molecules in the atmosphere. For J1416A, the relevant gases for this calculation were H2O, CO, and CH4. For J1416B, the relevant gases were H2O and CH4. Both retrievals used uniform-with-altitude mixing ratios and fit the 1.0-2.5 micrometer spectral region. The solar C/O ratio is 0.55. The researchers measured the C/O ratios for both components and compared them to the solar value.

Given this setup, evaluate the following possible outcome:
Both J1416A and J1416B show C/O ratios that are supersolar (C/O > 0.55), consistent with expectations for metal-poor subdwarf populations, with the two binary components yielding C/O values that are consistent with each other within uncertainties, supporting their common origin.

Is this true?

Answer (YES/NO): NO